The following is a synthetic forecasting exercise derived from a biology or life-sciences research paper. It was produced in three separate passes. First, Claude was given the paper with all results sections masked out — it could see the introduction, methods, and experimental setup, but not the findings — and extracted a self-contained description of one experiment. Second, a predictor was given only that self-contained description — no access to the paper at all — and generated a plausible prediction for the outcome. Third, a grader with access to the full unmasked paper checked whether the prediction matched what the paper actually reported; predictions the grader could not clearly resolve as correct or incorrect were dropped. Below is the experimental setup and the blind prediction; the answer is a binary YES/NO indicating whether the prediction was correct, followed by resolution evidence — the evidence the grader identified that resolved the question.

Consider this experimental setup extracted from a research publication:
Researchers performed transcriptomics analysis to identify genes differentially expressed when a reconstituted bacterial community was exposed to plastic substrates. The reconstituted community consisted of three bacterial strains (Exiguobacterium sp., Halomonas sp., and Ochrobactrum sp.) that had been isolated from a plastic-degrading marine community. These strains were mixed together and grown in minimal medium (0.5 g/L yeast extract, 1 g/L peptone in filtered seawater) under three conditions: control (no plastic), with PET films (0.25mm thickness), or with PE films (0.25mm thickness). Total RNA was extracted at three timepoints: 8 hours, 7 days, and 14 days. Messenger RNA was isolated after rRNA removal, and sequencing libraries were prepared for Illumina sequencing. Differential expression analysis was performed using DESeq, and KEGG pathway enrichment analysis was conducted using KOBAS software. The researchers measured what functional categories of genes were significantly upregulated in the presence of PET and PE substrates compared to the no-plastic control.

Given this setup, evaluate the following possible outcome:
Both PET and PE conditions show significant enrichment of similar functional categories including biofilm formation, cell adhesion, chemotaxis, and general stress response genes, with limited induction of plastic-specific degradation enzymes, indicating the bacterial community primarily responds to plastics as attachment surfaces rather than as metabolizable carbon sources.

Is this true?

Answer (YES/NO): NO